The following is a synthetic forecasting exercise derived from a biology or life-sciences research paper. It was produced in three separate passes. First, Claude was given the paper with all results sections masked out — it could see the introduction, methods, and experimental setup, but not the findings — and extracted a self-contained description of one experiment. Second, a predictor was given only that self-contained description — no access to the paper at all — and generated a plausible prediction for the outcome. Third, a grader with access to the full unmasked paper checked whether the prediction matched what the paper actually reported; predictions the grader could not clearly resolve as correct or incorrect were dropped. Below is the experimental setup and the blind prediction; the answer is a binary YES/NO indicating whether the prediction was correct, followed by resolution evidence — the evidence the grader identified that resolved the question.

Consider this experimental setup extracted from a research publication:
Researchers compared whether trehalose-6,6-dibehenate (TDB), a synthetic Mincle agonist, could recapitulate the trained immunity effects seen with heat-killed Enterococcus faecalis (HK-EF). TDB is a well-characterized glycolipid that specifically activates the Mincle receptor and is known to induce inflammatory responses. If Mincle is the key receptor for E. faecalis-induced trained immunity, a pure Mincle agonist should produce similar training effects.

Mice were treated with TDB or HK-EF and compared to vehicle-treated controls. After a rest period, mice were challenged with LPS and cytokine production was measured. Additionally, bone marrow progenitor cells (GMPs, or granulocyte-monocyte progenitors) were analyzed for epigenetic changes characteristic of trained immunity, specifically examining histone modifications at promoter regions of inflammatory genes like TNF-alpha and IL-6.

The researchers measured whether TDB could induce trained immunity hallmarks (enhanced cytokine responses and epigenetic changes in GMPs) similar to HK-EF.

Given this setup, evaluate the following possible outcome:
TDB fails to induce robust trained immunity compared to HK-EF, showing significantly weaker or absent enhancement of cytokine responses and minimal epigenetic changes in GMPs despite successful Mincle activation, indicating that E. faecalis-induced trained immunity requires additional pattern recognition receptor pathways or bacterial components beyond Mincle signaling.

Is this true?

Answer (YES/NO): NO